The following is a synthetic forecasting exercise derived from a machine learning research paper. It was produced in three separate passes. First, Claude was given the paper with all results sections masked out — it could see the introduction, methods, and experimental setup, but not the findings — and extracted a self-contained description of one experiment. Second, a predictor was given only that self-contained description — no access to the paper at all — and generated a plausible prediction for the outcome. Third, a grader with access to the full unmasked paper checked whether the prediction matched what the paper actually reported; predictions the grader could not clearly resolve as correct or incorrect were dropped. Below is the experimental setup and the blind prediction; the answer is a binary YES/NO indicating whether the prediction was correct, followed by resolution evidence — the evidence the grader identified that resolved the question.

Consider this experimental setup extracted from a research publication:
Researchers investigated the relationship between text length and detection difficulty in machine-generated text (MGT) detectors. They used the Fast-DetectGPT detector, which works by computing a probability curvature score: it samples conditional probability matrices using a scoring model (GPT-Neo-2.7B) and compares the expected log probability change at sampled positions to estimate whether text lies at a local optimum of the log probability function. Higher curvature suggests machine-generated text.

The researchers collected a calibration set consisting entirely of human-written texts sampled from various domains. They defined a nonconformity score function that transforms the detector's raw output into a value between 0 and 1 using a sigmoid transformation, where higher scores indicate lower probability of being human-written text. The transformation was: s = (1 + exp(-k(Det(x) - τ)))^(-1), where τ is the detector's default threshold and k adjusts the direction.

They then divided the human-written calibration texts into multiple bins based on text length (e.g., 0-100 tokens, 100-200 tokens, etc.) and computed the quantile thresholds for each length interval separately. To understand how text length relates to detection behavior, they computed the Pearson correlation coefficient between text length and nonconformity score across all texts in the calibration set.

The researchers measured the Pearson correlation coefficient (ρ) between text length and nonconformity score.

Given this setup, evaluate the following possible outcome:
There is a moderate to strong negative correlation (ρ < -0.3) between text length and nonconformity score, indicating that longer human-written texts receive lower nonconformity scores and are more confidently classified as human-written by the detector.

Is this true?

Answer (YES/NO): NO